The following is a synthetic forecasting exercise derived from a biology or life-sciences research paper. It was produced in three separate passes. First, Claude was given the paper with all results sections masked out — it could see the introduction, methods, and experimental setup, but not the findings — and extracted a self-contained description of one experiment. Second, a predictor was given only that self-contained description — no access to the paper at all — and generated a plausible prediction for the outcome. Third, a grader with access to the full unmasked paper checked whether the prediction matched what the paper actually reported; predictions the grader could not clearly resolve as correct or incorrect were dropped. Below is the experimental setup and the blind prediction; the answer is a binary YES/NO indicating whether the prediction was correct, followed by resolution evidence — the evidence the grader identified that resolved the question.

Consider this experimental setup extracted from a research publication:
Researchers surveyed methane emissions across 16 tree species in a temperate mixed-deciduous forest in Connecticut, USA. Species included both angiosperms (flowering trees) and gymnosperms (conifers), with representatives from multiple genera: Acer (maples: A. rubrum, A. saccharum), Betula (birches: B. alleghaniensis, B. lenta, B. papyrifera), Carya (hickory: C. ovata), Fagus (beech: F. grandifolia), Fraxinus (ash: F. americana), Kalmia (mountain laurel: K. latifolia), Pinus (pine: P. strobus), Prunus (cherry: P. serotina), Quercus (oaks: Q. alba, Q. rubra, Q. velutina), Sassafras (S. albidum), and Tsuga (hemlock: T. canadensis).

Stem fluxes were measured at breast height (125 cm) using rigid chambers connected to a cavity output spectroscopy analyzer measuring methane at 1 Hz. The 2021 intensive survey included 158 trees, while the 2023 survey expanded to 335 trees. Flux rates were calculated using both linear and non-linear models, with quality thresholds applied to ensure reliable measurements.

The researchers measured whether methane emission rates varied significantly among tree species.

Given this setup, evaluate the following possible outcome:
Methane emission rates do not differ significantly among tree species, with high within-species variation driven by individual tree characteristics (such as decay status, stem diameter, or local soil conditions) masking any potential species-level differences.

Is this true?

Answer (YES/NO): NO